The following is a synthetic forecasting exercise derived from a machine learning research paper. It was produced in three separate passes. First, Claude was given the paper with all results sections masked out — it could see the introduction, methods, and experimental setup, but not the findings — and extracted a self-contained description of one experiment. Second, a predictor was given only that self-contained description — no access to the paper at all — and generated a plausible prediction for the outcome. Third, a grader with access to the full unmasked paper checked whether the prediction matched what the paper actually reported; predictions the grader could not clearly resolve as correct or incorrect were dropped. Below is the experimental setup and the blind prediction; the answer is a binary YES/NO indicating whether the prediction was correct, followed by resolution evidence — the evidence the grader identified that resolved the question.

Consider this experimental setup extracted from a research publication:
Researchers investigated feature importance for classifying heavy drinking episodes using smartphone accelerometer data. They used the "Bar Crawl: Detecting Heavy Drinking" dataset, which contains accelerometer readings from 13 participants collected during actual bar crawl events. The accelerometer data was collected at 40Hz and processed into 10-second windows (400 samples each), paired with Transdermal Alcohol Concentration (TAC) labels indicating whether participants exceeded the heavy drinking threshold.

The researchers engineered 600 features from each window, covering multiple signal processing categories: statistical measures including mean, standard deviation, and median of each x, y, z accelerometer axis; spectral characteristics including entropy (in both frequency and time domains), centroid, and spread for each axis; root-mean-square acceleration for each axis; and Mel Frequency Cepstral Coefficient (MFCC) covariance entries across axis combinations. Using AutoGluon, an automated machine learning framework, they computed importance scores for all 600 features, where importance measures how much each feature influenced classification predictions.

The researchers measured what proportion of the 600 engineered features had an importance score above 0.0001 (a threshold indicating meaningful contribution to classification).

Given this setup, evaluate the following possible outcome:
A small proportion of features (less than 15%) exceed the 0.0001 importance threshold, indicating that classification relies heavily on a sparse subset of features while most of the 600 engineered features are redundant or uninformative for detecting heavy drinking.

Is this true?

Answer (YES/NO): YES